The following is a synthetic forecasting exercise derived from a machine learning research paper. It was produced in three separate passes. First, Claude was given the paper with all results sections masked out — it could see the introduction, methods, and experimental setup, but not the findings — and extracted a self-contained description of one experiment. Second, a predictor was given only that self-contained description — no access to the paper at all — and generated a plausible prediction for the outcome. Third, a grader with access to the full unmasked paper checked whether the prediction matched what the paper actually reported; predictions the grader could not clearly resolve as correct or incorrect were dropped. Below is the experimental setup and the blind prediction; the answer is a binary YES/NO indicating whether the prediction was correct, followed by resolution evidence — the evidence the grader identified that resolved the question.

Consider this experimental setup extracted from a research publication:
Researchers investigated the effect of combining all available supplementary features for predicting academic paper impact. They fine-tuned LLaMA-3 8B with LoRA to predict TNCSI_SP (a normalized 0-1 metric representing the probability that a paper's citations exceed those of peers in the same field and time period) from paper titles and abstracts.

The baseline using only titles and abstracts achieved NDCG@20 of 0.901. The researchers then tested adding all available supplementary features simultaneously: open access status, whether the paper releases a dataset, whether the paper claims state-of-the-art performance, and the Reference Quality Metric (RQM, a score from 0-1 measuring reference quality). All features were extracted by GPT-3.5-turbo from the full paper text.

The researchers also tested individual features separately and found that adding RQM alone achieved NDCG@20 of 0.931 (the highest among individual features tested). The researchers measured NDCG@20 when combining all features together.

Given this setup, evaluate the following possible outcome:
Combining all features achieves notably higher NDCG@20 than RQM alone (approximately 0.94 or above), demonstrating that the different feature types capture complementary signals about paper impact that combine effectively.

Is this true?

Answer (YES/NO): NO